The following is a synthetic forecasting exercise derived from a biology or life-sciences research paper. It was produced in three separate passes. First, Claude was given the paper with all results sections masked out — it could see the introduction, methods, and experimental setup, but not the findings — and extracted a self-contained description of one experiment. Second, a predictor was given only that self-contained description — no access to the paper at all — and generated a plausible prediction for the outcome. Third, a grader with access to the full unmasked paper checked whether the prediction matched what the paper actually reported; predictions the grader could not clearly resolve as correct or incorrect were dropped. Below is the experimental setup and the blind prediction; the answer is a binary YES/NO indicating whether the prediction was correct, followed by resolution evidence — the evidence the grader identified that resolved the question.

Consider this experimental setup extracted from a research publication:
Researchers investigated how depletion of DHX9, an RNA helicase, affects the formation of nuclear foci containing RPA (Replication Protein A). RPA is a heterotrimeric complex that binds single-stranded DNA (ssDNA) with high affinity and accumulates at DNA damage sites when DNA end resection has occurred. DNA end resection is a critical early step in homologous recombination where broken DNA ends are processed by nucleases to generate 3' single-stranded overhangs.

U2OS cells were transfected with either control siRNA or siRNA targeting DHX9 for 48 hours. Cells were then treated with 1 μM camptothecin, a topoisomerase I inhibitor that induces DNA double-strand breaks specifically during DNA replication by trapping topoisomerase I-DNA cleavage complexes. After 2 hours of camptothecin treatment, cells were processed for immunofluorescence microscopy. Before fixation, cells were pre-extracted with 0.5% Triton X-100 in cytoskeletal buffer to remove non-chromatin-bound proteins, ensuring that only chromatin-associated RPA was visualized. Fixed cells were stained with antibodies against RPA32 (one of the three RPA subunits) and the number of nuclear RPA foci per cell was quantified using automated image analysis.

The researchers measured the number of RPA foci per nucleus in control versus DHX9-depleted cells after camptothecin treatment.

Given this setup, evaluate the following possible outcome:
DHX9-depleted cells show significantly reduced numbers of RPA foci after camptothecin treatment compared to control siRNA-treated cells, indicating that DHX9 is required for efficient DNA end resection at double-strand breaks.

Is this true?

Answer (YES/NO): YES